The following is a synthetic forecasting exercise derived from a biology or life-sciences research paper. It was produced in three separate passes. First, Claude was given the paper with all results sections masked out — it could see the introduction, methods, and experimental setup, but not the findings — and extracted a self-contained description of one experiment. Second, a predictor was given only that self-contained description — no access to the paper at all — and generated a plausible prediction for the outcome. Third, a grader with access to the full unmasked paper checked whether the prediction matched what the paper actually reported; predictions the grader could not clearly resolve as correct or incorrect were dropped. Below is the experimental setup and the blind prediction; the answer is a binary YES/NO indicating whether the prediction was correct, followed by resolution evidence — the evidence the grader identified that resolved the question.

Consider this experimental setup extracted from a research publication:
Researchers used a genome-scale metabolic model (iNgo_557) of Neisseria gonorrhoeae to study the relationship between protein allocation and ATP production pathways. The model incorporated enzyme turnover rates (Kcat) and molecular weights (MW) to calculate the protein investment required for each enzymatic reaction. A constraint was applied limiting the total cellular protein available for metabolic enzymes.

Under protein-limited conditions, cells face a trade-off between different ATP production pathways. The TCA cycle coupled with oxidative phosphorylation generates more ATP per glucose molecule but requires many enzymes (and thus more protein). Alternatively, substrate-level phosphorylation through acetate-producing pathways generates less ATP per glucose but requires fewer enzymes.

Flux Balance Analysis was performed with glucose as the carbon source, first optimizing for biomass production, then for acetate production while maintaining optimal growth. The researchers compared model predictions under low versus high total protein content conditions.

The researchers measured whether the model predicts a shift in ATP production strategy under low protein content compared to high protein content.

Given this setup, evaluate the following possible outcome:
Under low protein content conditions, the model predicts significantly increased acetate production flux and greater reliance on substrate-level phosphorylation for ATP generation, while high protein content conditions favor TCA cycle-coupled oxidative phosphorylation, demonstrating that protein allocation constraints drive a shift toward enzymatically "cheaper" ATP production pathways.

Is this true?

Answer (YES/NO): YES